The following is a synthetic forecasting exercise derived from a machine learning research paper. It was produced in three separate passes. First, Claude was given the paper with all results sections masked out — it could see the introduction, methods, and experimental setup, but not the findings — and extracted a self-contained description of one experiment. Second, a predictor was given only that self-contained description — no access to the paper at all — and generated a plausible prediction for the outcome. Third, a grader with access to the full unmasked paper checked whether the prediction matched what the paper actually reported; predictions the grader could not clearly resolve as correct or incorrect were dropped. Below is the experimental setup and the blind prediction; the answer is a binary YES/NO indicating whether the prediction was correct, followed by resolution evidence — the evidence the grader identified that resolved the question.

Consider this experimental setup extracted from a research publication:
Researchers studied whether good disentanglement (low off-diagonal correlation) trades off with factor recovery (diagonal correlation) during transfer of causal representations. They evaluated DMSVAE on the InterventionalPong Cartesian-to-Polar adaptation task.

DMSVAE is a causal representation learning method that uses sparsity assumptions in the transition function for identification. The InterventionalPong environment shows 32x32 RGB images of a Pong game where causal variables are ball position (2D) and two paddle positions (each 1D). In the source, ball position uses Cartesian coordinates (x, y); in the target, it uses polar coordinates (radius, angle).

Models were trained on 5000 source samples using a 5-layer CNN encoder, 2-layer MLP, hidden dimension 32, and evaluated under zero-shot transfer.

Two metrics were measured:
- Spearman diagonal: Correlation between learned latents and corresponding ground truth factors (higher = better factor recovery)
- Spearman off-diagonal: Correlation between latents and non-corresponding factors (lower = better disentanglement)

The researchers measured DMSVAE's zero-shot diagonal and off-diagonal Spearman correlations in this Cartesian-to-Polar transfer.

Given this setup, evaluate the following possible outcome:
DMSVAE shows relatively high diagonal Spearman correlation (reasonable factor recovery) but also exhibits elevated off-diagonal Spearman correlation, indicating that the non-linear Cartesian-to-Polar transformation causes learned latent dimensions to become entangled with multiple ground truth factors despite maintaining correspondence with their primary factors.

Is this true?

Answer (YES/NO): NO